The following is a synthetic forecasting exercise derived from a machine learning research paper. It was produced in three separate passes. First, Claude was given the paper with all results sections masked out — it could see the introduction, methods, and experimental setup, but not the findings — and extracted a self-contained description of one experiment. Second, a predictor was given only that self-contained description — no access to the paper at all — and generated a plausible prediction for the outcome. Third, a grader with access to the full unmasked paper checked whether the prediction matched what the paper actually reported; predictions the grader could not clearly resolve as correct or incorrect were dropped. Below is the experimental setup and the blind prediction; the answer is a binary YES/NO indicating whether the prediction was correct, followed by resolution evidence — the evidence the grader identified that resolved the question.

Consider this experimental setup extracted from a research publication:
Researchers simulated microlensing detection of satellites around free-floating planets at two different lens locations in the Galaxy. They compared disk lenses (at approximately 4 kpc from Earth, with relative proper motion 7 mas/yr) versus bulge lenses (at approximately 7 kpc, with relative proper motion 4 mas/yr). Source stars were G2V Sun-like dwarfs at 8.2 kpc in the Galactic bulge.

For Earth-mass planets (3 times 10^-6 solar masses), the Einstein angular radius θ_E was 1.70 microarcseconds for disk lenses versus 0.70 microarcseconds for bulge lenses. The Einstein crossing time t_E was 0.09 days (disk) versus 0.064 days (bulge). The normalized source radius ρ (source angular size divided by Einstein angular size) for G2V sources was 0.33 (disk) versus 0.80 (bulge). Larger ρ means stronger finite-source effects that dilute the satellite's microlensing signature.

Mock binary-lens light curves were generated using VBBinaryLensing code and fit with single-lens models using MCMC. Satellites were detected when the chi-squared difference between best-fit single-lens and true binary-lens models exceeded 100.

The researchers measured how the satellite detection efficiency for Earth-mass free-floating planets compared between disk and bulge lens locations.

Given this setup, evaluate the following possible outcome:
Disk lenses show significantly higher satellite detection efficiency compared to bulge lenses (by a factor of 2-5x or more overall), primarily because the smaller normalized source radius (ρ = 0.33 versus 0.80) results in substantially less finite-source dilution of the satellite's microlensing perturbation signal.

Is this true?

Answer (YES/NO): NO